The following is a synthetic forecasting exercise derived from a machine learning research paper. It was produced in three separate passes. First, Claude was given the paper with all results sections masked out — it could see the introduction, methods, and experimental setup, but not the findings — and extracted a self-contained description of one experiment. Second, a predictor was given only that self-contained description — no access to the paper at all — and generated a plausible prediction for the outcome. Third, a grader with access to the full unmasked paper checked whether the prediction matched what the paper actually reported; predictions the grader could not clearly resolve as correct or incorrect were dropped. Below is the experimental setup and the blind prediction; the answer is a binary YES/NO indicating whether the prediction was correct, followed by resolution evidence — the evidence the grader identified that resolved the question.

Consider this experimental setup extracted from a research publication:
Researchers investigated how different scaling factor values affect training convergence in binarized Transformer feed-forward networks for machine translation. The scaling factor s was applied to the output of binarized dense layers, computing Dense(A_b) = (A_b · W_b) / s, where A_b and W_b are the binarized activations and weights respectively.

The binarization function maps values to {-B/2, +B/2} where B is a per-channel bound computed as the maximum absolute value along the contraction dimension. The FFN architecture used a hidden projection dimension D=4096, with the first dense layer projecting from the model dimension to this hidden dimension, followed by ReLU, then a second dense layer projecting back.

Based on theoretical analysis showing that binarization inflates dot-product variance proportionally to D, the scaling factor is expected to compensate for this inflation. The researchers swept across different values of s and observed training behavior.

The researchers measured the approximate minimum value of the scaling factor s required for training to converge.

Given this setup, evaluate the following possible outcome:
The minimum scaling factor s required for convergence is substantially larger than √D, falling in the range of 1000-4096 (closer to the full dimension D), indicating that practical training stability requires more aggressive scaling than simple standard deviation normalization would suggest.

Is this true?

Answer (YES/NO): NO